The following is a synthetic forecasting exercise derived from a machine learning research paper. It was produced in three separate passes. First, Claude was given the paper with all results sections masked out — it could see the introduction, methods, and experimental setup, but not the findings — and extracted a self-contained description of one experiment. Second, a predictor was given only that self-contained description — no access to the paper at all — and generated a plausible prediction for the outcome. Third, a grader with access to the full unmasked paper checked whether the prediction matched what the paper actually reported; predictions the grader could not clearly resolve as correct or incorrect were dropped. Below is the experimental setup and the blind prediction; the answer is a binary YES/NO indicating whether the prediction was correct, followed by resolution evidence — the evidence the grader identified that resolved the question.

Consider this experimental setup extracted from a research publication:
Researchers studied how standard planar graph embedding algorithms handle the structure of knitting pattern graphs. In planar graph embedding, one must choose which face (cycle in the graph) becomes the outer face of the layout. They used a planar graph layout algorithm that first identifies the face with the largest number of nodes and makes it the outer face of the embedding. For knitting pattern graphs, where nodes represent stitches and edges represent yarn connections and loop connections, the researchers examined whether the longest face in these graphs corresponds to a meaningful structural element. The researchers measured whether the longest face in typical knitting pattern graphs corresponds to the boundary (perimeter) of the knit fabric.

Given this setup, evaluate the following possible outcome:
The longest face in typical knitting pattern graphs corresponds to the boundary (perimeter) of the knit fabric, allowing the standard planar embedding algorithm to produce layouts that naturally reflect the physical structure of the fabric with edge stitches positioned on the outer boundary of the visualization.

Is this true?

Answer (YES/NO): YES